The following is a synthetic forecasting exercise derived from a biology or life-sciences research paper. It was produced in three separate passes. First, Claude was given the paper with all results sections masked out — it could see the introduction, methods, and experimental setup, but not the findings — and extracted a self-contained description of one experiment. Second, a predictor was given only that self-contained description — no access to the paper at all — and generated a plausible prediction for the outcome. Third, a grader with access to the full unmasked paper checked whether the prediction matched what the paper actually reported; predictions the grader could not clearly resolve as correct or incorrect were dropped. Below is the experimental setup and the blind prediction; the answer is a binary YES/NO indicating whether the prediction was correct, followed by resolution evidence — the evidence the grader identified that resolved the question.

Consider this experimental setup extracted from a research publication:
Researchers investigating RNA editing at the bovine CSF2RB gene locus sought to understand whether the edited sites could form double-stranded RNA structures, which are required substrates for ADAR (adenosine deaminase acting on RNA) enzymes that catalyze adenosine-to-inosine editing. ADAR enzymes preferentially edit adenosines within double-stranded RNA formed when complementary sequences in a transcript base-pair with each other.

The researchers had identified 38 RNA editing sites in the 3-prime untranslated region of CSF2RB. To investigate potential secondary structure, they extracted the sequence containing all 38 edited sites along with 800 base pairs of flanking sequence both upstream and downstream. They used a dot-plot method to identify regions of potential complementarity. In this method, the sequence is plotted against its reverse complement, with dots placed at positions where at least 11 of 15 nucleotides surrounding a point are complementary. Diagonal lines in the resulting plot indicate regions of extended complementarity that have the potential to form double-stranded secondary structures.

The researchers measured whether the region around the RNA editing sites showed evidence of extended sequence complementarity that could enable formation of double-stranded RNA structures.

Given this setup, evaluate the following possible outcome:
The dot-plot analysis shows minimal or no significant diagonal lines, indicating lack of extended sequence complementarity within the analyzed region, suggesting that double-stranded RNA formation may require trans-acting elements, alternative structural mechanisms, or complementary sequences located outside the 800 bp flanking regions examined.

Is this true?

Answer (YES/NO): NO